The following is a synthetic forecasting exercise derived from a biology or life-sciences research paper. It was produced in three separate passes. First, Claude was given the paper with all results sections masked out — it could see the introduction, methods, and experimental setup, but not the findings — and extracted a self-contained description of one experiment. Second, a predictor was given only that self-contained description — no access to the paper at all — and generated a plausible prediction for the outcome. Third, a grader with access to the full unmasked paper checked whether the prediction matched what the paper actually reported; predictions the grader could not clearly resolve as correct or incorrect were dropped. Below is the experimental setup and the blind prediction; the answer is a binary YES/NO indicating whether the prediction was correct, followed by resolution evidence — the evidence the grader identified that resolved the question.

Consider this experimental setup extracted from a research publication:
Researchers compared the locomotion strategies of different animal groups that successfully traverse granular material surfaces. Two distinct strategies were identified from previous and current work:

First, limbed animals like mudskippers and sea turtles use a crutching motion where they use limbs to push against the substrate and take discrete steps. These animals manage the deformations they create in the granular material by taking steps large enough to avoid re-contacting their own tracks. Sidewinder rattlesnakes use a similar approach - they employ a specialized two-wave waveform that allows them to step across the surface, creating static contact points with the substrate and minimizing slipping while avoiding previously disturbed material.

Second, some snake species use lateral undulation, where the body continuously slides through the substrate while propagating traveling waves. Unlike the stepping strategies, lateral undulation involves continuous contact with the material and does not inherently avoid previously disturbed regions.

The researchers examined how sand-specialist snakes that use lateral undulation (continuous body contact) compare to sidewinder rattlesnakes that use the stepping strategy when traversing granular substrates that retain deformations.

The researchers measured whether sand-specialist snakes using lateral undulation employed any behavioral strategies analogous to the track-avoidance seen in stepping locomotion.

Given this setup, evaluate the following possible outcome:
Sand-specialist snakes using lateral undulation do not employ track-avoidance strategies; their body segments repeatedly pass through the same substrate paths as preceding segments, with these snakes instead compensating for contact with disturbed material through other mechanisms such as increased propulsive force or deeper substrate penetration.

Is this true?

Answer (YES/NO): NO